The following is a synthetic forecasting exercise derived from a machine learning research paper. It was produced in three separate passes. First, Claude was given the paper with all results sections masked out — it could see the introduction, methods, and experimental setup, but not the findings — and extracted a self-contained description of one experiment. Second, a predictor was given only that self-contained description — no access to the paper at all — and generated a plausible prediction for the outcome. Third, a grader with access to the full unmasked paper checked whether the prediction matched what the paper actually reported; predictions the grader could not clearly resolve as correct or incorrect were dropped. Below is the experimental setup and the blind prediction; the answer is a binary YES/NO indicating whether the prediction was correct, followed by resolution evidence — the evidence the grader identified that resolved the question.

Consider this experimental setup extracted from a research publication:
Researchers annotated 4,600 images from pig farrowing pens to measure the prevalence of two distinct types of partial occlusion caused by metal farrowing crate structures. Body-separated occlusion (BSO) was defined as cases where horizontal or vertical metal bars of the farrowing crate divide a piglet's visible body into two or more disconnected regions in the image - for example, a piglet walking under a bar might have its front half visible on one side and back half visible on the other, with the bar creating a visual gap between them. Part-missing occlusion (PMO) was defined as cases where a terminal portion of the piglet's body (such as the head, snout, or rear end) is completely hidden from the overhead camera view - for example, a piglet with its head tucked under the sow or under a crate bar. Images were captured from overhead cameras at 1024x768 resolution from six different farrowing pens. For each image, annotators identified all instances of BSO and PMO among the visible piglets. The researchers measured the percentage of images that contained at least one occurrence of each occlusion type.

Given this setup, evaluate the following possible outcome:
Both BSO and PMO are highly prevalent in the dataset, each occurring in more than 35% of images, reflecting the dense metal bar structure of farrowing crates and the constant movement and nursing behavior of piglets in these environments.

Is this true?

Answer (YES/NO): YES